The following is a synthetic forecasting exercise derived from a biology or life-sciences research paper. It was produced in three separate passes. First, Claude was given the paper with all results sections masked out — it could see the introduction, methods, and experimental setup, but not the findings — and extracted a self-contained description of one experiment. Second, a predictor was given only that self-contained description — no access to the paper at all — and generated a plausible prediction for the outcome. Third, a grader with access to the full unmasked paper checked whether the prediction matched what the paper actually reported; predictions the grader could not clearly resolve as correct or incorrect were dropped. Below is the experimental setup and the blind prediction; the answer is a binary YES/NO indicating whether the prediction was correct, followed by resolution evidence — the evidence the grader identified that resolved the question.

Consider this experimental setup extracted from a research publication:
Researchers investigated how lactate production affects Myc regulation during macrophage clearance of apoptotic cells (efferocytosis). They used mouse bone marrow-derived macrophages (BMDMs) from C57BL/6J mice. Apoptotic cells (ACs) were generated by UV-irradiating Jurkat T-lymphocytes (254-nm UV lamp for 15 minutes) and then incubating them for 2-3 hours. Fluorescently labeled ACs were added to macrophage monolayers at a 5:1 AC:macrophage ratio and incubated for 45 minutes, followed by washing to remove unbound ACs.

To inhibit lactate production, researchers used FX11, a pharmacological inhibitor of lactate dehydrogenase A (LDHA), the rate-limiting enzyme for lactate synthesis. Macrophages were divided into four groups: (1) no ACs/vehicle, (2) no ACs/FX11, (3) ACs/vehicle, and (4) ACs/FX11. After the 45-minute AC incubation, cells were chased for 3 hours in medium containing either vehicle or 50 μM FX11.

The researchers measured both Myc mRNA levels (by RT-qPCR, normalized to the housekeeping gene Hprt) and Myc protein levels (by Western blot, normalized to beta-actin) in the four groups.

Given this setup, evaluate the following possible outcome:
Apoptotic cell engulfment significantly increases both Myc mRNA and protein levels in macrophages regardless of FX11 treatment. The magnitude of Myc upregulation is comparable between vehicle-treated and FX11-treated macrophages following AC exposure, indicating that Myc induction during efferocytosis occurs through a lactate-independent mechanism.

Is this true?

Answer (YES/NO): NO